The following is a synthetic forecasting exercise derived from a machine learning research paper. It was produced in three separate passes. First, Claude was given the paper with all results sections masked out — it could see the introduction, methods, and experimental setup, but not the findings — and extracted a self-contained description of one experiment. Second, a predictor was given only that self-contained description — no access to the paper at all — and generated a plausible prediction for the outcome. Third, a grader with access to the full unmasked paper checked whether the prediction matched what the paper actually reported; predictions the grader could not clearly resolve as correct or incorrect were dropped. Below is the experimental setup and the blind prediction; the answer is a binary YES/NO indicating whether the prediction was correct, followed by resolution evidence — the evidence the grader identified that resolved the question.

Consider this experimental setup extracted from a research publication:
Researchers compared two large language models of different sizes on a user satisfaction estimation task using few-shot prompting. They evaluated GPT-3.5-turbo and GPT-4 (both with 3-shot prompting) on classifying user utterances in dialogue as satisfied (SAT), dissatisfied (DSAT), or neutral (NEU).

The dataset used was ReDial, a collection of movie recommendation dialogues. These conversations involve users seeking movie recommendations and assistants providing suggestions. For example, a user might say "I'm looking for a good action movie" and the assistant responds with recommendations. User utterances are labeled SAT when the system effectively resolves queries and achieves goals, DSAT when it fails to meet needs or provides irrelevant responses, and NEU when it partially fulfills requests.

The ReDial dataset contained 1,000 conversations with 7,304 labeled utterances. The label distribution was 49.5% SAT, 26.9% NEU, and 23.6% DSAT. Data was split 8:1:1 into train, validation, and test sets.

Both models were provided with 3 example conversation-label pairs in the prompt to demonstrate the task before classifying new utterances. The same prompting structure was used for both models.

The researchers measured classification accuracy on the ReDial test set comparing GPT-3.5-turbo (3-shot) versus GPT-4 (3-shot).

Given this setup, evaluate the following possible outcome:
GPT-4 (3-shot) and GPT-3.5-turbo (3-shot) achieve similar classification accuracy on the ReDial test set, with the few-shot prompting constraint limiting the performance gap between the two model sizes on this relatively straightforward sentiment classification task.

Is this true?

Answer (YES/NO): YES